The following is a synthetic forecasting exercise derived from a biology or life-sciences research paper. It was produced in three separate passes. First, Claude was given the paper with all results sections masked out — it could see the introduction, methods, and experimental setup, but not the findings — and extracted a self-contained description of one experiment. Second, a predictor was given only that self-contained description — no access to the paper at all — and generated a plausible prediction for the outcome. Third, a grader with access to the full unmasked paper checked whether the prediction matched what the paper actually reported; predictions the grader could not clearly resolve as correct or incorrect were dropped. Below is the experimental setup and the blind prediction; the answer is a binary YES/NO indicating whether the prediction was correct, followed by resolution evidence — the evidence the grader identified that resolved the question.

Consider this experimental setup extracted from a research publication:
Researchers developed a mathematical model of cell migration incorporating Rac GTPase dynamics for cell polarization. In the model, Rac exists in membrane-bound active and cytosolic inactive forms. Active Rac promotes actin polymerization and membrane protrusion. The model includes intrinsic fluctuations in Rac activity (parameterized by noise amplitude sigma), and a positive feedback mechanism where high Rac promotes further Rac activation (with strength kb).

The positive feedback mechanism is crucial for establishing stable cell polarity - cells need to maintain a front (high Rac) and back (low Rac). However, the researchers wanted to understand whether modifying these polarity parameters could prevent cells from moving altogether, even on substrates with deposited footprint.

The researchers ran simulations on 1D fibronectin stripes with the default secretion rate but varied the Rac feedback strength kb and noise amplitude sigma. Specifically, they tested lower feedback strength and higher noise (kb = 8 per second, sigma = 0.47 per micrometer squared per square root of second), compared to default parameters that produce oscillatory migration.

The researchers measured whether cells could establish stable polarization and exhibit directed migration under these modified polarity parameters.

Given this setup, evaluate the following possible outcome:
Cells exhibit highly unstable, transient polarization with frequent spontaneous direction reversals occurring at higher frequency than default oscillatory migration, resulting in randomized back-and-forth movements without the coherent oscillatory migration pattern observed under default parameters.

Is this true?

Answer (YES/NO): NO